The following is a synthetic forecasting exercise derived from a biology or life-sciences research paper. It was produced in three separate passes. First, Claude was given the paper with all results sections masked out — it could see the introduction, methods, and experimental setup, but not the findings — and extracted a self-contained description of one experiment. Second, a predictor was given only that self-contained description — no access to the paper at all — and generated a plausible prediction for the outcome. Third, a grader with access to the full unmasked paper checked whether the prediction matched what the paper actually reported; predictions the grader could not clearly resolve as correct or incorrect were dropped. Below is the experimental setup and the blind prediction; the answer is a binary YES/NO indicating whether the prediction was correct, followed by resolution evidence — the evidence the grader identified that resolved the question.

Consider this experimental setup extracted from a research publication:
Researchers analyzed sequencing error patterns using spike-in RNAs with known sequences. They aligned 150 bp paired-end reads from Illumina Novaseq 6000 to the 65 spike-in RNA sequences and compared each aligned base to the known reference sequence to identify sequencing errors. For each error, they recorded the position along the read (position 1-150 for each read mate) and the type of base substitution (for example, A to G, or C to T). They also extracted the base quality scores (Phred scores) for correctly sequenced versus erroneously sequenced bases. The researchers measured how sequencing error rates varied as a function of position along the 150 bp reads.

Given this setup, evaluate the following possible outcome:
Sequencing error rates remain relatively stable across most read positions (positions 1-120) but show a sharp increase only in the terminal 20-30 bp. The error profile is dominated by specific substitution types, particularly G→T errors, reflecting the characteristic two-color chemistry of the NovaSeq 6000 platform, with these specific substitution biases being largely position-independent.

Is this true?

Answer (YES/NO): NO